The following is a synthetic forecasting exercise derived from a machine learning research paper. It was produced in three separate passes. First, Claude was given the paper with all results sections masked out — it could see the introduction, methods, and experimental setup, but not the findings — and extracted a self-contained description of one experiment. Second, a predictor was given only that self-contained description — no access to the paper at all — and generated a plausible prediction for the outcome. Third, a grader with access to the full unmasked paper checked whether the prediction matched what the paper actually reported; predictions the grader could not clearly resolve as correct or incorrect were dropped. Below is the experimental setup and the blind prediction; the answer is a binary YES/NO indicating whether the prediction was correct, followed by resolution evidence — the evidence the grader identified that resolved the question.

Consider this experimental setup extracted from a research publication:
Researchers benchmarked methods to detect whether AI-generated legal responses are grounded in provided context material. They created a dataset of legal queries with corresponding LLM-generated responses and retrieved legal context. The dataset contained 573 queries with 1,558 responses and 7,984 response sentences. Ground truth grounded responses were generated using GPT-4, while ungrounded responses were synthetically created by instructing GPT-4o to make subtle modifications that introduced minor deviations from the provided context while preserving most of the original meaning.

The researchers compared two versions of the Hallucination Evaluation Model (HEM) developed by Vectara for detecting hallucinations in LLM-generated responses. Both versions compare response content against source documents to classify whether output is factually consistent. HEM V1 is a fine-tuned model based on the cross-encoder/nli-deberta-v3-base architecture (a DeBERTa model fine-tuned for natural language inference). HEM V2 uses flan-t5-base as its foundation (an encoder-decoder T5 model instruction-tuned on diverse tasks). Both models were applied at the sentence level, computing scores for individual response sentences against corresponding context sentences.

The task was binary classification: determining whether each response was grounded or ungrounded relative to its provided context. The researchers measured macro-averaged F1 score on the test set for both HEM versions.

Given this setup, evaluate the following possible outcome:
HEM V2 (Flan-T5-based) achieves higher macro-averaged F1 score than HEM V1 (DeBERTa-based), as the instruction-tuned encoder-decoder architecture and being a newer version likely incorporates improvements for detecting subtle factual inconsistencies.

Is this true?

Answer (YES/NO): NO